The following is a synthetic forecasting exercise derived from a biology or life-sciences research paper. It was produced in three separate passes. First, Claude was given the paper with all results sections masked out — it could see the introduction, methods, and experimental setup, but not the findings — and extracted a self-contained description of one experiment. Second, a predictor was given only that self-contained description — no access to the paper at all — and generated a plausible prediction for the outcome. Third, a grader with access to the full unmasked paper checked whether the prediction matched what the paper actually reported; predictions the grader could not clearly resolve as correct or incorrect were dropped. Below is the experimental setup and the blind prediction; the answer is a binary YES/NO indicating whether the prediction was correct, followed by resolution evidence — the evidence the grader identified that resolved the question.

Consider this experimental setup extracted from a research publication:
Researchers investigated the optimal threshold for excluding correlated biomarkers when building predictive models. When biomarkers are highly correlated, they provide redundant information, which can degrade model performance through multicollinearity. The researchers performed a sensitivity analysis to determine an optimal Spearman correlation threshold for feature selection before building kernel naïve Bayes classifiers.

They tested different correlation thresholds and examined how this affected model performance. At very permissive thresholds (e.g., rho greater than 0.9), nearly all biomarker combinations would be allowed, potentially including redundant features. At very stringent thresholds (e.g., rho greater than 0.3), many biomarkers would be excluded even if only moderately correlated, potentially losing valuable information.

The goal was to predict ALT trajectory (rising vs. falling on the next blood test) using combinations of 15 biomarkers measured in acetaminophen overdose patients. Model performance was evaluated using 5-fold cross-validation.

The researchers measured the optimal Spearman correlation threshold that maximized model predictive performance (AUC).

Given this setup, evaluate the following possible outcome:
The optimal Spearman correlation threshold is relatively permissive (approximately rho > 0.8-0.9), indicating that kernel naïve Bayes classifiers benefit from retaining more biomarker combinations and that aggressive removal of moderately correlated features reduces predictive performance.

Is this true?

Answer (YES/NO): NO